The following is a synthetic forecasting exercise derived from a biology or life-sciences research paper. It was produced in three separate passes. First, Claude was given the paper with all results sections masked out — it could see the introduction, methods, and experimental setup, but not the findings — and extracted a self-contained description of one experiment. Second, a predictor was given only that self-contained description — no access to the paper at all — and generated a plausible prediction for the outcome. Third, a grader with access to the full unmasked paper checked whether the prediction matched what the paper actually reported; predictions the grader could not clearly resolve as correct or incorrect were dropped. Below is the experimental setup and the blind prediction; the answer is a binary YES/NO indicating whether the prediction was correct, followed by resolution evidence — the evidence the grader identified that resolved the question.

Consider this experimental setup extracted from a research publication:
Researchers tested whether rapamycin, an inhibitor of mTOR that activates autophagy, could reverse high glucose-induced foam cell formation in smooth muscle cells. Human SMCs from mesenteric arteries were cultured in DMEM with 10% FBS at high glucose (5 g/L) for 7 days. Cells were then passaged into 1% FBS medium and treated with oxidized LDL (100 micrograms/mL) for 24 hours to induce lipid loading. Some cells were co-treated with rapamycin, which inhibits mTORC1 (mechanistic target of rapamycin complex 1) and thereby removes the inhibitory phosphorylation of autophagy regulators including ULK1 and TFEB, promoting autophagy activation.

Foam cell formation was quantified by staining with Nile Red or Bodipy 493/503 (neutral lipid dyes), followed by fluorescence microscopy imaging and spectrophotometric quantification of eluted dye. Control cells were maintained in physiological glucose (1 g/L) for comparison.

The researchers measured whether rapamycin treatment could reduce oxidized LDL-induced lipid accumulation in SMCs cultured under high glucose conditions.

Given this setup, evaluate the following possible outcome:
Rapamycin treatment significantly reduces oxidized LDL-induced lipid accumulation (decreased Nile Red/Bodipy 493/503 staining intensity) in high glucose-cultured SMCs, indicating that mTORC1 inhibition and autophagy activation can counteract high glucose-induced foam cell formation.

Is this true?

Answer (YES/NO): YES